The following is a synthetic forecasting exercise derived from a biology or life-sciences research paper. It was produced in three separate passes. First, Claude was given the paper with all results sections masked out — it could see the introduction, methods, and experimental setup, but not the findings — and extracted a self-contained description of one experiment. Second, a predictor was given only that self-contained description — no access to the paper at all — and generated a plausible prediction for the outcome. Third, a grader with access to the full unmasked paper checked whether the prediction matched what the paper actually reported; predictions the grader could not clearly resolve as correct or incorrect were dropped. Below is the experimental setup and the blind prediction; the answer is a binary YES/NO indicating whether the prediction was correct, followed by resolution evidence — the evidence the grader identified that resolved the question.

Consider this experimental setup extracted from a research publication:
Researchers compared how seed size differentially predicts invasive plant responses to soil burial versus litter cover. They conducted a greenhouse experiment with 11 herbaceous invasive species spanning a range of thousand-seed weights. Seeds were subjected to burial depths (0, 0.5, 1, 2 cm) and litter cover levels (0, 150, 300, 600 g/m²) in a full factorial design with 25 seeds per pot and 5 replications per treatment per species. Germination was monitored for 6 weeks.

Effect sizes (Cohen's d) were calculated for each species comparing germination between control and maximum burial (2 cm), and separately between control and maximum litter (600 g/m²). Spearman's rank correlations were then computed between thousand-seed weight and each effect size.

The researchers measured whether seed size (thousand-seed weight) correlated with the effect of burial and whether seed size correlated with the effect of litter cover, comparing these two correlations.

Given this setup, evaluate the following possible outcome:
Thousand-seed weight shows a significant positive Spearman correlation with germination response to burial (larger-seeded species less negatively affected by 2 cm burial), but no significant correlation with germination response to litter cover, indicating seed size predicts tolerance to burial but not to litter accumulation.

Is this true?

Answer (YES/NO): NO